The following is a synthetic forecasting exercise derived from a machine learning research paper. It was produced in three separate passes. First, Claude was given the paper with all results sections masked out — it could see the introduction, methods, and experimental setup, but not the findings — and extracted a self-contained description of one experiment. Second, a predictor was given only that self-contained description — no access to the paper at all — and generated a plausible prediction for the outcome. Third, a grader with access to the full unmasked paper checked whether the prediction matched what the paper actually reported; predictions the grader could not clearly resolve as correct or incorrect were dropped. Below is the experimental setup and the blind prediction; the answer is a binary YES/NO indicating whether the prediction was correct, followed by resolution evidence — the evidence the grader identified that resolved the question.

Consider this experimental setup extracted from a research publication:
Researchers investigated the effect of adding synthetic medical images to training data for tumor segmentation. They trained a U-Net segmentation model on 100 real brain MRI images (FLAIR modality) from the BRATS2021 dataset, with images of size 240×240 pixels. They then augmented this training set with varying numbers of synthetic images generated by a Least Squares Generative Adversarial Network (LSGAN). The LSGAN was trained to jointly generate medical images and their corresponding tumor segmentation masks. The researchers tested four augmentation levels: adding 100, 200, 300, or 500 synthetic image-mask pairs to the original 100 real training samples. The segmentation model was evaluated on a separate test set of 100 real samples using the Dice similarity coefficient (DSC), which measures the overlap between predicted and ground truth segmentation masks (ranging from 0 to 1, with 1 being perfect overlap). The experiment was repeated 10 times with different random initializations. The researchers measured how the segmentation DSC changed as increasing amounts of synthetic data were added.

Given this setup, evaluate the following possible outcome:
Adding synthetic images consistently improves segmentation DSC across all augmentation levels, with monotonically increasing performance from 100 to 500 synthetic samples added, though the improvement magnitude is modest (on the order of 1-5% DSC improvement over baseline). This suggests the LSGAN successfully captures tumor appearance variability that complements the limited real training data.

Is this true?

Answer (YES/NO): NO